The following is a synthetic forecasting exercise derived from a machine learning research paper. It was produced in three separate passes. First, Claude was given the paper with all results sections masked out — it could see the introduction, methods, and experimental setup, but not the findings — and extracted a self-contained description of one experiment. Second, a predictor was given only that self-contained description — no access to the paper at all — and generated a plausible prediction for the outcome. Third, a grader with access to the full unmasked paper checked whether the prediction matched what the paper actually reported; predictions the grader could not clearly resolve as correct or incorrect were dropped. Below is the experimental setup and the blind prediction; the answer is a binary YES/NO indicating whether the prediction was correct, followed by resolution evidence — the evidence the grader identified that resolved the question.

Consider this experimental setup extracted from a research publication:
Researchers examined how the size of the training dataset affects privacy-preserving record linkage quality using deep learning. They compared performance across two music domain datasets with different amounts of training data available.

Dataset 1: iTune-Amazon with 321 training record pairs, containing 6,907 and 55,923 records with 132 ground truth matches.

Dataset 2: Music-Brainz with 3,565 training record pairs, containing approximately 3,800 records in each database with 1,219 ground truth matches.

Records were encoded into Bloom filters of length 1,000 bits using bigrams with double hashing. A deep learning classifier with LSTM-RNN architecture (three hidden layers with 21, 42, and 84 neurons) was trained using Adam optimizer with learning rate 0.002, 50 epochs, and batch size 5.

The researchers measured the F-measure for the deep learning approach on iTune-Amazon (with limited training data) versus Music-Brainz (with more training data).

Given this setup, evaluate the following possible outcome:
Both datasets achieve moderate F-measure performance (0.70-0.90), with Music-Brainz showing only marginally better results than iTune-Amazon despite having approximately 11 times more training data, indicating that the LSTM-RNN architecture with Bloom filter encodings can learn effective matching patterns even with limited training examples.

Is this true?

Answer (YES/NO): NO